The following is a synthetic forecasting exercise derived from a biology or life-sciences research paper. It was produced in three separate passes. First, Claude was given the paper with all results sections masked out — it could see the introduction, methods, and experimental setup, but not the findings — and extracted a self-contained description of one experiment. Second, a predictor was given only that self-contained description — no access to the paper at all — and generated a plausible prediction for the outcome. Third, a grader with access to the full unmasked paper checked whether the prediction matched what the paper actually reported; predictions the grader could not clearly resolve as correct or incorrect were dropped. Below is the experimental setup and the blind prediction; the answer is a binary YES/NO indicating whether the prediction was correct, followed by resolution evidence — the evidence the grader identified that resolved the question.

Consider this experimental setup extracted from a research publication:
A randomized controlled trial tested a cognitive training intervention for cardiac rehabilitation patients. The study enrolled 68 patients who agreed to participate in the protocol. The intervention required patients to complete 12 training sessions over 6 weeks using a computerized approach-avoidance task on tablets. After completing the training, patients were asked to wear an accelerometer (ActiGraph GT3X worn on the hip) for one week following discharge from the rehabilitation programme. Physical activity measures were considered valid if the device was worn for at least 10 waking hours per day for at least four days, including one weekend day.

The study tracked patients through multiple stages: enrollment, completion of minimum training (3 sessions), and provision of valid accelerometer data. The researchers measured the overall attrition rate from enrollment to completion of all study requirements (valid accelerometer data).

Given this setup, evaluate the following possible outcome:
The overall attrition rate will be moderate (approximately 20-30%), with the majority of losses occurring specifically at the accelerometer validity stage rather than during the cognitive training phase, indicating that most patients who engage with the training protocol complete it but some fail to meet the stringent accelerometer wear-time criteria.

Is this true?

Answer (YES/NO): NO